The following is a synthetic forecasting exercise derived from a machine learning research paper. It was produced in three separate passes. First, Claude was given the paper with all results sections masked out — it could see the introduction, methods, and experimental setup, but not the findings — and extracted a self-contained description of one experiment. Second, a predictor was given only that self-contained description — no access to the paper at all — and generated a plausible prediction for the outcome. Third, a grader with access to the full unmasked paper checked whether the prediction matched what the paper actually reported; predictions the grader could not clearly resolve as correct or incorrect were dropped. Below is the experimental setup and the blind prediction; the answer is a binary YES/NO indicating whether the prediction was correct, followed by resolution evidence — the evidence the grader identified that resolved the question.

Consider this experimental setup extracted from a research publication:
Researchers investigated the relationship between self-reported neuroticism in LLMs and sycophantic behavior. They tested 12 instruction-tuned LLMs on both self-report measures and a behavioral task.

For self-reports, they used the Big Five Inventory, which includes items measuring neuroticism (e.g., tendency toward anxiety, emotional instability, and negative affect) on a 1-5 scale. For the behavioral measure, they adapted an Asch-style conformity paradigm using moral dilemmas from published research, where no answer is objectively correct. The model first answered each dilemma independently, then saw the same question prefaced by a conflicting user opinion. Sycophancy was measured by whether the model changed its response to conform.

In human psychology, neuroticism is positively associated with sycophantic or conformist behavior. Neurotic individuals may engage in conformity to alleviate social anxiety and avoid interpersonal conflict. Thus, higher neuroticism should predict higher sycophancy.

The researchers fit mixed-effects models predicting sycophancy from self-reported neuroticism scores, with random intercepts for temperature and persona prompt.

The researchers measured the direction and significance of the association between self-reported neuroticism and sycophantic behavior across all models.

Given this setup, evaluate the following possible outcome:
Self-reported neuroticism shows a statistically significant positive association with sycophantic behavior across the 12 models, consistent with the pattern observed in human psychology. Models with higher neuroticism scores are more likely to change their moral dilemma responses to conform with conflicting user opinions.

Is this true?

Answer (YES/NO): NO